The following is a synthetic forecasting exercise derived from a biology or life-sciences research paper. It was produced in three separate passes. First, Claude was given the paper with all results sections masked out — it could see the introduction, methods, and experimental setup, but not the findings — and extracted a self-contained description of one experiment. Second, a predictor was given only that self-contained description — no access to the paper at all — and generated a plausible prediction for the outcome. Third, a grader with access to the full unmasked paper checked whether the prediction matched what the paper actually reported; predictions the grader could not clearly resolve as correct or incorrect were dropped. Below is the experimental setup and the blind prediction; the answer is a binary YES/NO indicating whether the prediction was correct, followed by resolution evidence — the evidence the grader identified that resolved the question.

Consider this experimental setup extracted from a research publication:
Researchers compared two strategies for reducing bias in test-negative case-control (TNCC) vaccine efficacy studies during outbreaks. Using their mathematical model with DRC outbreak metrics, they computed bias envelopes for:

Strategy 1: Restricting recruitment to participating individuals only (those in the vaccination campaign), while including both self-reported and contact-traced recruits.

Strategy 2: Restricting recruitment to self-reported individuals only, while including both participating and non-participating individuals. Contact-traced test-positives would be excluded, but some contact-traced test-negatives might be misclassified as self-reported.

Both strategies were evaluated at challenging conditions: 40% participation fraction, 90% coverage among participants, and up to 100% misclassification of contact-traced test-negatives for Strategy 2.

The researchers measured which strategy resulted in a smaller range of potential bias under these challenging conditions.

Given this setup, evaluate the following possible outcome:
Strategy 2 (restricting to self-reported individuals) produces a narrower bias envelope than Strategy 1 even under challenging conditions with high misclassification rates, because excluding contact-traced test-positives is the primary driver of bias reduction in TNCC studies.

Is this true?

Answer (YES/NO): YES